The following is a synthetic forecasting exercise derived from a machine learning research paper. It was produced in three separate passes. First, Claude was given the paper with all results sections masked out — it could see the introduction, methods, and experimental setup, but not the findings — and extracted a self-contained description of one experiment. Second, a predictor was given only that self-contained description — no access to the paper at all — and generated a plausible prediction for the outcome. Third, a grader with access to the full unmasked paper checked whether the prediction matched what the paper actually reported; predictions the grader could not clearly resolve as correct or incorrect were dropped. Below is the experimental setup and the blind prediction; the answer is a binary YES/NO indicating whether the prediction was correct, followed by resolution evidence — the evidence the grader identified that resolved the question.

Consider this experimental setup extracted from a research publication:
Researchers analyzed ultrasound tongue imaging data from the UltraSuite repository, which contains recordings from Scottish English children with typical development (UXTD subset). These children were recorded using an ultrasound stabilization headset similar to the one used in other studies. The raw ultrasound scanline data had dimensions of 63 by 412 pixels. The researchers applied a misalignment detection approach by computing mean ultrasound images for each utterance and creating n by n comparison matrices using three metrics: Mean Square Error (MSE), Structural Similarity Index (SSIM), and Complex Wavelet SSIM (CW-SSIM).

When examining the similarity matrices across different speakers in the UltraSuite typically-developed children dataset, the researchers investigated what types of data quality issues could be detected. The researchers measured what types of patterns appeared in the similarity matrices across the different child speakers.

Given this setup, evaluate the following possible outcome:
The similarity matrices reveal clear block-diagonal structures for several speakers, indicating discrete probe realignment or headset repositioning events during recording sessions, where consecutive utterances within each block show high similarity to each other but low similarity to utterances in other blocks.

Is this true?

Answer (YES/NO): YES